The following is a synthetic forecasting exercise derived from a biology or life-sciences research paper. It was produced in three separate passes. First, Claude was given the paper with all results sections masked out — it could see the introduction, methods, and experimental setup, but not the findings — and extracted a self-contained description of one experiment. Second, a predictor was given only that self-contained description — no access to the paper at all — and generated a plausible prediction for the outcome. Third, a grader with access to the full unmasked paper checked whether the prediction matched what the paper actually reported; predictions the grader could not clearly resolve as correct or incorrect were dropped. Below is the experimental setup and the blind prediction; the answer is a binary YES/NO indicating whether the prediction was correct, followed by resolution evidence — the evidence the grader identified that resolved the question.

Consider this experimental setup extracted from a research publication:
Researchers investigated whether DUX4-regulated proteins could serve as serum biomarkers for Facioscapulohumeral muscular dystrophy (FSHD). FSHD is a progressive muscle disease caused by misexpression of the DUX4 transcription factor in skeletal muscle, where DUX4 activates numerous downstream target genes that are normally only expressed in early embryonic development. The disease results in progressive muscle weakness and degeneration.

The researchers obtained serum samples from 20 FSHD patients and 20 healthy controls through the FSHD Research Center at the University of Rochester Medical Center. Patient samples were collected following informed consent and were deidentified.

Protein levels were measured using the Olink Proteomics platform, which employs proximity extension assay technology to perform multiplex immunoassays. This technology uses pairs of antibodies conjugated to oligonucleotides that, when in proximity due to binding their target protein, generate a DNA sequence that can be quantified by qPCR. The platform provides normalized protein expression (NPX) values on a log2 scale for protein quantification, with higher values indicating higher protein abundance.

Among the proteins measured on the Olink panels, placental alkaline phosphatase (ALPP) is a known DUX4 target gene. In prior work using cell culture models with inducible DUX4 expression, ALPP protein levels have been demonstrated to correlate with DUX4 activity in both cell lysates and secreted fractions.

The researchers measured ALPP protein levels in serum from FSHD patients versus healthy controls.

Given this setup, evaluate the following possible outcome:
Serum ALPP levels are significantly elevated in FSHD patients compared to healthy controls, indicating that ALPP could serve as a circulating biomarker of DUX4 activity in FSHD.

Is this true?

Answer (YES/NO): NO